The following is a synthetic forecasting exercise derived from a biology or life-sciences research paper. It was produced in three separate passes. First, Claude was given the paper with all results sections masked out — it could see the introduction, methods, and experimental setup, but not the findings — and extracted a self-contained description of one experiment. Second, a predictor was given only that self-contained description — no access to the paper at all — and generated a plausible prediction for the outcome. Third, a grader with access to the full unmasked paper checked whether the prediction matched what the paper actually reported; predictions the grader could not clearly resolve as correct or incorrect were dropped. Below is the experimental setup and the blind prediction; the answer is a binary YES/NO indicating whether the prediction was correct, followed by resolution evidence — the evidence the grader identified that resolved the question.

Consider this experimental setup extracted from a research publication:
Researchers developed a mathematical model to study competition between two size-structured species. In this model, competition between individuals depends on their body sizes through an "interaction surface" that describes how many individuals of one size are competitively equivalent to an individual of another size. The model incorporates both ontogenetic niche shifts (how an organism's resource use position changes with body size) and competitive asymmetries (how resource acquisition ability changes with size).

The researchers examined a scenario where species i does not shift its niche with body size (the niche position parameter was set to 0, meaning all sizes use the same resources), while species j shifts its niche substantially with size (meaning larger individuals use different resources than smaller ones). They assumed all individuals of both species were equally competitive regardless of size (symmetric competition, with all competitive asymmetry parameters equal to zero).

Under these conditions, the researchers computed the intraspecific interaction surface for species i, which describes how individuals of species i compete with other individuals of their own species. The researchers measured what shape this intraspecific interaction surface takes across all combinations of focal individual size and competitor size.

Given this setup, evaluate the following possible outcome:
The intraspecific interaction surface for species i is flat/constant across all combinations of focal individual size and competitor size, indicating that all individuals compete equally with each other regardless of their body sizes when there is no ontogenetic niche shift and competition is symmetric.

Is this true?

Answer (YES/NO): YES